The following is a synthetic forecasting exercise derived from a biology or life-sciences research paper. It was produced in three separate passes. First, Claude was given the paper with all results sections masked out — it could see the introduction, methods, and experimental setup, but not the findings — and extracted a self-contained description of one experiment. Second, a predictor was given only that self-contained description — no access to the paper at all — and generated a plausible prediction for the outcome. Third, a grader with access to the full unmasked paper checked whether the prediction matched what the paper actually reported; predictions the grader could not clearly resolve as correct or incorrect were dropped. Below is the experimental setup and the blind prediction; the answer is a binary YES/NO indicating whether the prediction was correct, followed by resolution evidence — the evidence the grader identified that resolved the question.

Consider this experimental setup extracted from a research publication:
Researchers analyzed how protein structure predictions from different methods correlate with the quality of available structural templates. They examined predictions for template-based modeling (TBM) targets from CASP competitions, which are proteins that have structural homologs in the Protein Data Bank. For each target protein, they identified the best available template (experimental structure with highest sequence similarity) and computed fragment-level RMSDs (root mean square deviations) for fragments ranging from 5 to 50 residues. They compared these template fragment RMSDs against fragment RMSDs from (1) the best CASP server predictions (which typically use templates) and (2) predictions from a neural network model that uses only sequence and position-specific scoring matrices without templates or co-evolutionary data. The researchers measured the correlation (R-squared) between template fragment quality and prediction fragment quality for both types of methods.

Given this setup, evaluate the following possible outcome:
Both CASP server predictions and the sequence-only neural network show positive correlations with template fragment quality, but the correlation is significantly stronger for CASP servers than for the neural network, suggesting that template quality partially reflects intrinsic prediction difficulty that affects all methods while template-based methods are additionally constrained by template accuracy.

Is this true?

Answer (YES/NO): NO